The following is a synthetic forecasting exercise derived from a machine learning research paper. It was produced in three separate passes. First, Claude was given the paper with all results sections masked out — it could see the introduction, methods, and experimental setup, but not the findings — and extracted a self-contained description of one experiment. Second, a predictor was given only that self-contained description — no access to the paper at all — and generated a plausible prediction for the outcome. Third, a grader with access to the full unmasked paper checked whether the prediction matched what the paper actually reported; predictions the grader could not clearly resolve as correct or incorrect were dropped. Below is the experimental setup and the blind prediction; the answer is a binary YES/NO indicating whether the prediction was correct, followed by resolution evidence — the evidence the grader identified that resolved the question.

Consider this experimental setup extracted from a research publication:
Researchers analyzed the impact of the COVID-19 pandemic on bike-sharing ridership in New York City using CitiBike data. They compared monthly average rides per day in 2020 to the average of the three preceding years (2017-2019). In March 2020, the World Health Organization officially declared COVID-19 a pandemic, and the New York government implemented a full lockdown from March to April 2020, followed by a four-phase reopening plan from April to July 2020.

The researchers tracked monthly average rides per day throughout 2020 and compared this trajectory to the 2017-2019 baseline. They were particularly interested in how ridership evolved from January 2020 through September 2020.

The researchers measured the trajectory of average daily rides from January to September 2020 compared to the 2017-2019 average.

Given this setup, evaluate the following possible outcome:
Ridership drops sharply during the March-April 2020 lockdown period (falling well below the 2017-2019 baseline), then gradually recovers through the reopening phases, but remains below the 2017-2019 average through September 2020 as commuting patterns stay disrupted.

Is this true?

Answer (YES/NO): NO